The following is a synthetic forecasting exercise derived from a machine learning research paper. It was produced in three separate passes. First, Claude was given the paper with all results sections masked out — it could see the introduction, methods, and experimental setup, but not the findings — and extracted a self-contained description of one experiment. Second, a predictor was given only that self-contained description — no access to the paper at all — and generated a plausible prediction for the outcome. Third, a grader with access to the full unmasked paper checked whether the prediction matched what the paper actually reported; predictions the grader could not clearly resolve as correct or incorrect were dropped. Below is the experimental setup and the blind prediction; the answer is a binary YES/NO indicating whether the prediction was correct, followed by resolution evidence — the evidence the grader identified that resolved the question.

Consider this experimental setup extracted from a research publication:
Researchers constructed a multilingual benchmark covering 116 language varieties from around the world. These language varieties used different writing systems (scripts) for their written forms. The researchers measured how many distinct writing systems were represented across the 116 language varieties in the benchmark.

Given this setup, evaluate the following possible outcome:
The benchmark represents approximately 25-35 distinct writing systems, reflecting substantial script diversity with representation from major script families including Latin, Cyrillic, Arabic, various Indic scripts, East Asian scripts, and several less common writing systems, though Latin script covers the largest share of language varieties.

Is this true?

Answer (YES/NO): NO